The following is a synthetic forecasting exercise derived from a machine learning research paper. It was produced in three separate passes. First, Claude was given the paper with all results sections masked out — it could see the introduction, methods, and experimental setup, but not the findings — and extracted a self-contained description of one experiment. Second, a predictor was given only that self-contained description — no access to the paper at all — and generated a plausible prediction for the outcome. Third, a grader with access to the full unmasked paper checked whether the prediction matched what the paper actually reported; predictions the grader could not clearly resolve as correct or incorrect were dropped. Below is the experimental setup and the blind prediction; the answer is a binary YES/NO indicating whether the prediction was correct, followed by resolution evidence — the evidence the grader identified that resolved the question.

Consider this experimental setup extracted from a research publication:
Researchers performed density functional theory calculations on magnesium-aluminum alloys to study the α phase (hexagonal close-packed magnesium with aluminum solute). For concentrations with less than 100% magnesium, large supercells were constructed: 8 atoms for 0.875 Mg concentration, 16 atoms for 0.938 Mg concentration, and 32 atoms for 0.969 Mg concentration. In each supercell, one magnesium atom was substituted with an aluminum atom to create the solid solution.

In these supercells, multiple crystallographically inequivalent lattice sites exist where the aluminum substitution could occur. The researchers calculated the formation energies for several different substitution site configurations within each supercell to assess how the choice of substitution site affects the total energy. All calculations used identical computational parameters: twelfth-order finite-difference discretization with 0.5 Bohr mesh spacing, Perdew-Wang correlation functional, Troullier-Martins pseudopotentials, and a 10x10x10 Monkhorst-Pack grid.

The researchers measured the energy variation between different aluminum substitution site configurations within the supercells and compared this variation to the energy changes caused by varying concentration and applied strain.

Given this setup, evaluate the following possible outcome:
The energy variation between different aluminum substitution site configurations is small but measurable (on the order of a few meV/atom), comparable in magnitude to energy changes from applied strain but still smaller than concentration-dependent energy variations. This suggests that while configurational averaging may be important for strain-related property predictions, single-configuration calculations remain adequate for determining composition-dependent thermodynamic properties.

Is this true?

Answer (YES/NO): NO